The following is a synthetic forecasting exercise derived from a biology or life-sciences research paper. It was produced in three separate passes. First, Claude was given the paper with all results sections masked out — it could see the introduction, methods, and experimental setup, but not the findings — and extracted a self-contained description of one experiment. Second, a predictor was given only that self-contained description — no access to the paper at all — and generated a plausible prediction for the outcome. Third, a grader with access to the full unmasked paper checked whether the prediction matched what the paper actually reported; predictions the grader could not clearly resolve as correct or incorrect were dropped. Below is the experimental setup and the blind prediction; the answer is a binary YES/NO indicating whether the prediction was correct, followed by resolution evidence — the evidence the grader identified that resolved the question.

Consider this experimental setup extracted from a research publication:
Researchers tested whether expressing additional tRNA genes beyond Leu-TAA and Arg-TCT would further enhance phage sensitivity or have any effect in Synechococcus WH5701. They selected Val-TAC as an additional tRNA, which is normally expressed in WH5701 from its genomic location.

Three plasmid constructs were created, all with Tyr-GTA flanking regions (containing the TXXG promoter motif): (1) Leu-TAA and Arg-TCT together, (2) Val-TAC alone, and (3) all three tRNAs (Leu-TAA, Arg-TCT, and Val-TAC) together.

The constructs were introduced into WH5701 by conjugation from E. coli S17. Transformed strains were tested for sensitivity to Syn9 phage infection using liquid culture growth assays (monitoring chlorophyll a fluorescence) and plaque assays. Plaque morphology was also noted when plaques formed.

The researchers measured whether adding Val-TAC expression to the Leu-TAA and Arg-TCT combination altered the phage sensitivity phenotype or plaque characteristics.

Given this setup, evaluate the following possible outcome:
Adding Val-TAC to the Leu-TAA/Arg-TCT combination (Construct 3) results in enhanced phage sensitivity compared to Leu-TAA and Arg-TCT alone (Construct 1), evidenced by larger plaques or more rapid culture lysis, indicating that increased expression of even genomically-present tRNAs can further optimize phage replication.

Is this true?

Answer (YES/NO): NO